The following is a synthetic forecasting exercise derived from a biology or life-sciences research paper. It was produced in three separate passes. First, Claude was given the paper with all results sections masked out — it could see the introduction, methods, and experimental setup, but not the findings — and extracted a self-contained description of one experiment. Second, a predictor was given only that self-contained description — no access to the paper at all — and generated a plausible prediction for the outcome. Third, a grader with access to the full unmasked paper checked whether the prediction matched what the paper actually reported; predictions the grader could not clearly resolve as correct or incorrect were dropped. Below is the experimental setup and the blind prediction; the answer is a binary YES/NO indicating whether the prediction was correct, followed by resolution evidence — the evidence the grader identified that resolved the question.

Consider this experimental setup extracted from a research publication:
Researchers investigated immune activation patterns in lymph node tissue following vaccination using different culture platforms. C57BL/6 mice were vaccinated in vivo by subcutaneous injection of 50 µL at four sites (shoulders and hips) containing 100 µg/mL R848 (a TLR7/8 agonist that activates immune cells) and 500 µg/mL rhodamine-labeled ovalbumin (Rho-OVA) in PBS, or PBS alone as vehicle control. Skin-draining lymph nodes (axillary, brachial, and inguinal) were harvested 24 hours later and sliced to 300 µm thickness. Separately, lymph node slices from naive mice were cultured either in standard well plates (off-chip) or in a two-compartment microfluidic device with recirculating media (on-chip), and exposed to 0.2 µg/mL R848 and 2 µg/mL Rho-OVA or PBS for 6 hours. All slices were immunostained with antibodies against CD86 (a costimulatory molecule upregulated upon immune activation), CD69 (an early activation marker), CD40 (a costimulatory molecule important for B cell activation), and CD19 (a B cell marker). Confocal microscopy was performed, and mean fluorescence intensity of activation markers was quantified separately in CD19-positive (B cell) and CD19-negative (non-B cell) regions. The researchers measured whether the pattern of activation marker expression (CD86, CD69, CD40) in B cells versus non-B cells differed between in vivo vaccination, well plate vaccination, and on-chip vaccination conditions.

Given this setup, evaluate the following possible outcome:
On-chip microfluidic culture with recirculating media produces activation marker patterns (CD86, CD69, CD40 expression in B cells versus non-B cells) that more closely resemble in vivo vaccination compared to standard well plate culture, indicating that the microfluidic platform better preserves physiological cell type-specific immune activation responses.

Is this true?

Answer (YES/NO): NO